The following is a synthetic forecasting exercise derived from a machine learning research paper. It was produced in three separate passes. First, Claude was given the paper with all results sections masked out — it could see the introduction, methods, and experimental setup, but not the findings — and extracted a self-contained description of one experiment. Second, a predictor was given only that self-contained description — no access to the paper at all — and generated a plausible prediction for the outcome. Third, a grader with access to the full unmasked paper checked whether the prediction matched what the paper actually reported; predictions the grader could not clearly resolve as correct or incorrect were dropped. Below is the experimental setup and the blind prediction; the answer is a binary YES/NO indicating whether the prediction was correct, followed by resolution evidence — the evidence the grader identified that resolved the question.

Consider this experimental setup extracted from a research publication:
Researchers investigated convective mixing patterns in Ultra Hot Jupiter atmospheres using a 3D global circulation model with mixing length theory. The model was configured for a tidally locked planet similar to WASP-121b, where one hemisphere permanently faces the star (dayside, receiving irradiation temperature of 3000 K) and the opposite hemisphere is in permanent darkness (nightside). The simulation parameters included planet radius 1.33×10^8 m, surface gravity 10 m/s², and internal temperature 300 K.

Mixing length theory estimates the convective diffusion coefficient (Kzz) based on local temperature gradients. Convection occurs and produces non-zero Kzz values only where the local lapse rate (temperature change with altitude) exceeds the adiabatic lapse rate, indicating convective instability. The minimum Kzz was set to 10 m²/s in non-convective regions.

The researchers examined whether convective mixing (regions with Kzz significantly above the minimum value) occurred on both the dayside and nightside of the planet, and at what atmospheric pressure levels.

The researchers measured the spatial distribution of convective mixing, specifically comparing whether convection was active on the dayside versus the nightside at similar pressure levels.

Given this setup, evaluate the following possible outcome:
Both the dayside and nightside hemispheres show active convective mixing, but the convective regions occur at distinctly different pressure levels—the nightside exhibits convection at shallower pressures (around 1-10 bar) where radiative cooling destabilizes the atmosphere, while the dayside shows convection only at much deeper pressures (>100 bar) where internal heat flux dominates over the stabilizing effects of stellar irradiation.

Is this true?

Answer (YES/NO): NO